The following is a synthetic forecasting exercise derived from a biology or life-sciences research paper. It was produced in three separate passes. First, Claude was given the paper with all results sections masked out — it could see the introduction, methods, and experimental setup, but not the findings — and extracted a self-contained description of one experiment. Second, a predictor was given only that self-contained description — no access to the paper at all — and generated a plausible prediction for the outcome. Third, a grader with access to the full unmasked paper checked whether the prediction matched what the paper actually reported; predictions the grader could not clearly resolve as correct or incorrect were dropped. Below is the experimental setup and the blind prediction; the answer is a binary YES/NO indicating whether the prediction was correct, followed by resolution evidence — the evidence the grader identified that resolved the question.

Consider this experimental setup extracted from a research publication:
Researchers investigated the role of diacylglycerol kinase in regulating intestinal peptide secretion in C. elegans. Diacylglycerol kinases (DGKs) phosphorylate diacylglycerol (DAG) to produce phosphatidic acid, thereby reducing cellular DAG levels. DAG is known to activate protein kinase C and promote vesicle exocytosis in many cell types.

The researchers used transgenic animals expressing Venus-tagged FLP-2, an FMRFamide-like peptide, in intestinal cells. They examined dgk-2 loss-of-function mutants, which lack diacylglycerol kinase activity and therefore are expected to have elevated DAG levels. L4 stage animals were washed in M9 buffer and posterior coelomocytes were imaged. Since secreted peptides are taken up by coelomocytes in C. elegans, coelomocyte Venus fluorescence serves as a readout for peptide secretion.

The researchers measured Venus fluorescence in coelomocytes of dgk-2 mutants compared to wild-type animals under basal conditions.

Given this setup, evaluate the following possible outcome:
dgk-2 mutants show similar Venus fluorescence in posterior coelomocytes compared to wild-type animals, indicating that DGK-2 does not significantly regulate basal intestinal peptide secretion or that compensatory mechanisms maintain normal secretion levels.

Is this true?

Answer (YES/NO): NO